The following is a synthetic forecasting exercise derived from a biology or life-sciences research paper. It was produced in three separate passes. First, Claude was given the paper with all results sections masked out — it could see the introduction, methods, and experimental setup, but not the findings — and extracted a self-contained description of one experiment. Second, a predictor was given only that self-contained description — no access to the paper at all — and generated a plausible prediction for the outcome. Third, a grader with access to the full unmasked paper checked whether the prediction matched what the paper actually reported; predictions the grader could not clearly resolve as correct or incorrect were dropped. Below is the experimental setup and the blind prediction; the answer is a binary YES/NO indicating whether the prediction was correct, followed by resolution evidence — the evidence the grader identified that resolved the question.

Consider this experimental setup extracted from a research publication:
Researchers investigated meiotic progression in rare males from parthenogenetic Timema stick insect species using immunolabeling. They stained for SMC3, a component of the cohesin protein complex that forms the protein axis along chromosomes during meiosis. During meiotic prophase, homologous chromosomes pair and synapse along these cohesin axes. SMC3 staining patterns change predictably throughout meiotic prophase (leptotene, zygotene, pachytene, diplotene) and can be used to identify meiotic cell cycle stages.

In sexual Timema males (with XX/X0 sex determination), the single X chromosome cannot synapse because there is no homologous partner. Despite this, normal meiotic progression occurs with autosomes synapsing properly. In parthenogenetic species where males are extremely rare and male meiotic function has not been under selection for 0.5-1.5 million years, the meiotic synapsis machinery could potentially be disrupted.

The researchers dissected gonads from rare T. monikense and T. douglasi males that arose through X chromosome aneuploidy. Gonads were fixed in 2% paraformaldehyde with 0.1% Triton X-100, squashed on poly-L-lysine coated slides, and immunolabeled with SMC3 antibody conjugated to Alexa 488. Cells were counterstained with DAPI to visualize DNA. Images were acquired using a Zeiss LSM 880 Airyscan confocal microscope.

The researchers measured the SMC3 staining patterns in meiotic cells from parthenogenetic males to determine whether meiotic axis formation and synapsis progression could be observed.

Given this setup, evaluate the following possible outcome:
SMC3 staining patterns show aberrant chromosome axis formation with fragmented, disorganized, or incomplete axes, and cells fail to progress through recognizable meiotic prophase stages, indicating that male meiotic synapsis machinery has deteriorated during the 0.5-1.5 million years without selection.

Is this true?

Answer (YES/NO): NO